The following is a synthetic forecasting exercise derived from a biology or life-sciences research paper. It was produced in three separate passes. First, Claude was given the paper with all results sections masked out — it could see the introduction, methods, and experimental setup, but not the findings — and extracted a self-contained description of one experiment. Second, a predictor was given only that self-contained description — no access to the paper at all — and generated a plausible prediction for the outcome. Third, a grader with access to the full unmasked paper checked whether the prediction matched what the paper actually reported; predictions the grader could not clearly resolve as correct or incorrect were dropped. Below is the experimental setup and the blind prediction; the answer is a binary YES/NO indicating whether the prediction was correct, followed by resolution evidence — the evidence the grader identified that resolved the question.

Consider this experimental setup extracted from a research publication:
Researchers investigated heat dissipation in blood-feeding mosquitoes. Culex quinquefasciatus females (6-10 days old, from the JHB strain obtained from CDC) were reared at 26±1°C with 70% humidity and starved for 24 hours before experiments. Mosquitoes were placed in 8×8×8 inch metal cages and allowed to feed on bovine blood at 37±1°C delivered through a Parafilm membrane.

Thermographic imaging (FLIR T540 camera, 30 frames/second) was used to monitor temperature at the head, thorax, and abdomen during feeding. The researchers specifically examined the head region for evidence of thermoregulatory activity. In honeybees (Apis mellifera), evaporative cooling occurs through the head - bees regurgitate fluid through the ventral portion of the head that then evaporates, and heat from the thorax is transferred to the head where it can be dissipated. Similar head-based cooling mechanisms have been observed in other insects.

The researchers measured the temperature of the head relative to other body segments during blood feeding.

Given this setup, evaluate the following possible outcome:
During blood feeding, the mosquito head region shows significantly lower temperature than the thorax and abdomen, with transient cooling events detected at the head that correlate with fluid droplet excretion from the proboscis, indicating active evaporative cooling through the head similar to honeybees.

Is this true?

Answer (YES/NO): NO